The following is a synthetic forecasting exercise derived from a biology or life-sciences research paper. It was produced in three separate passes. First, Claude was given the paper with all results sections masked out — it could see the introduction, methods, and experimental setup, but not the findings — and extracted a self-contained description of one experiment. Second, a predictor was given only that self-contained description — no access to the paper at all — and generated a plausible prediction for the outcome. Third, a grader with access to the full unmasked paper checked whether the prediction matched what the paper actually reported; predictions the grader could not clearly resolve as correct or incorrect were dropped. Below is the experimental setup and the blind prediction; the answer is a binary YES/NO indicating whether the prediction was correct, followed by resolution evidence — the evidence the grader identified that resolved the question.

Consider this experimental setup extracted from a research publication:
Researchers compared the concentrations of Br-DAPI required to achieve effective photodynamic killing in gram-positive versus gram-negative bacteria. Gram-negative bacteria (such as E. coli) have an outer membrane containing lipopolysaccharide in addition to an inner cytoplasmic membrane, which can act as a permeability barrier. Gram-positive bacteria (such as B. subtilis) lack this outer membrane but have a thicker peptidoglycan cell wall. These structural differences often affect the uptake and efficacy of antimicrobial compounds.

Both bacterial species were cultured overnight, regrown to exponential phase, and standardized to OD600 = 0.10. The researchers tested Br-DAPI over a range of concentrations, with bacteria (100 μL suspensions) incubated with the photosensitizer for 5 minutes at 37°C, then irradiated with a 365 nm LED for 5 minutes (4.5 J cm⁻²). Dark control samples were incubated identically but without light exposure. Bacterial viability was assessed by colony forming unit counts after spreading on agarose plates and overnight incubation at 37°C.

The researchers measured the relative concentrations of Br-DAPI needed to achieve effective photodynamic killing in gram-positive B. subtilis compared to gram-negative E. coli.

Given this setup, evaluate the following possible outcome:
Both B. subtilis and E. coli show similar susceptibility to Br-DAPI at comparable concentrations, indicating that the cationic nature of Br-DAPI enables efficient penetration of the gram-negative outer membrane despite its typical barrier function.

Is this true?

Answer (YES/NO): YES